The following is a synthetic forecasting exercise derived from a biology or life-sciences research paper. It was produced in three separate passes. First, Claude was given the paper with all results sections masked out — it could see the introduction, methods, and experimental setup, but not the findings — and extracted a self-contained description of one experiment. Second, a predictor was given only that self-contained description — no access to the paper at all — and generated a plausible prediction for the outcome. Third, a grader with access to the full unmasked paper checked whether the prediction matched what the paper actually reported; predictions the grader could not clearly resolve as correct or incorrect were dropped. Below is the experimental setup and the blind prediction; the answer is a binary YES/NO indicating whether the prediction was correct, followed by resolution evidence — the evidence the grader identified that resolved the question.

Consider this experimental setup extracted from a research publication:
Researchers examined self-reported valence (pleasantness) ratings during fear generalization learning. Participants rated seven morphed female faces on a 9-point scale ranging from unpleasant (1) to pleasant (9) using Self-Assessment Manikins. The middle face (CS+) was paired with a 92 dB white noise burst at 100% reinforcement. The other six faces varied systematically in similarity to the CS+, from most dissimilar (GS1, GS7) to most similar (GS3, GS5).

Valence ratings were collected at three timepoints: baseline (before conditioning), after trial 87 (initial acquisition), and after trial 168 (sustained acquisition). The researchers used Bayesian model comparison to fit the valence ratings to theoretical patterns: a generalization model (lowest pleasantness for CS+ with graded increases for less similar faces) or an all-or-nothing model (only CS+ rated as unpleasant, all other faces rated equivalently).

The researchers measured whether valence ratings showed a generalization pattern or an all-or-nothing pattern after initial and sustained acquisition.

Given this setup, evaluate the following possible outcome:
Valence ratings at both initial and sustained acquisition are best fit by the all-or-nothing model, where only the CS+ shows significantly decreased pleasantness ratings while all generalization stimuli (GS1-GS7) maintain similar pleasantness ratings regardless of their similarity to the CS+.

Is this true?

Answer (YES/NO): NO